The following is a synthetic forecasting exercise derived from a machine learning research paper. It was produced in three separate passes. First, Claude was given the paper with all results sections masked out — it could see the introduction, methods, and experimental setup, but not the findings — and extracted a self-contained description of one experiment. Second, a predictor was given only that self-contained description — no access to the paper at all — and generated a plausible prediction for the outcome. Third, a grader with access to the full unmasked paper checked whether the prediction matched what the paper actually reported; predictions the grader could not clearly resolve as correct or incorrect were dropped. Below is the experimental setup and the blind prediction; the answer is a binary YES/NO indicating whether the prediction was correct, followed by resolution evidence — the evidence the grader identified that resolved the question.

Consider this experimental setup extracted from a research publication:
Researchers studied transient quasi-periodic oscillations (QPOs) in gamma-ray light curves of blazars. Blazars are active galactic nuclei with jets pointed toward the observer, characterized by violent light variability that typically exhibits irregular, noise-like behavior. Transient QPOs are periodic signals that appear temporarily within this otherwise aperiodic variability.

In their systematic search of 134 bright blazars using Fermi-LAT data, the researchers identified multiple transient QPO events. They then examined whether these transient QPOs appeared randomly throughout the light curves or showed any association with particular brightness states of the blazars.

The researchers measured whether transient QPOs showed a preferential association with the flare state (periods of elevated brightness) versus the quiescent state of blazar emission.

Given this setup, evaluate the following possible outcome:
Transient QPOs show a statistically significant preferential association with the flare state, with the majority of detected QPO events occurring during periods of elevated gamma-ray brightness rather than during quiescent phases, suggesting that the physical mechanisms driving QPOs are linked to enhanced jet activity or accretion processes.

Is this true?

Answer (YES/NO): NO